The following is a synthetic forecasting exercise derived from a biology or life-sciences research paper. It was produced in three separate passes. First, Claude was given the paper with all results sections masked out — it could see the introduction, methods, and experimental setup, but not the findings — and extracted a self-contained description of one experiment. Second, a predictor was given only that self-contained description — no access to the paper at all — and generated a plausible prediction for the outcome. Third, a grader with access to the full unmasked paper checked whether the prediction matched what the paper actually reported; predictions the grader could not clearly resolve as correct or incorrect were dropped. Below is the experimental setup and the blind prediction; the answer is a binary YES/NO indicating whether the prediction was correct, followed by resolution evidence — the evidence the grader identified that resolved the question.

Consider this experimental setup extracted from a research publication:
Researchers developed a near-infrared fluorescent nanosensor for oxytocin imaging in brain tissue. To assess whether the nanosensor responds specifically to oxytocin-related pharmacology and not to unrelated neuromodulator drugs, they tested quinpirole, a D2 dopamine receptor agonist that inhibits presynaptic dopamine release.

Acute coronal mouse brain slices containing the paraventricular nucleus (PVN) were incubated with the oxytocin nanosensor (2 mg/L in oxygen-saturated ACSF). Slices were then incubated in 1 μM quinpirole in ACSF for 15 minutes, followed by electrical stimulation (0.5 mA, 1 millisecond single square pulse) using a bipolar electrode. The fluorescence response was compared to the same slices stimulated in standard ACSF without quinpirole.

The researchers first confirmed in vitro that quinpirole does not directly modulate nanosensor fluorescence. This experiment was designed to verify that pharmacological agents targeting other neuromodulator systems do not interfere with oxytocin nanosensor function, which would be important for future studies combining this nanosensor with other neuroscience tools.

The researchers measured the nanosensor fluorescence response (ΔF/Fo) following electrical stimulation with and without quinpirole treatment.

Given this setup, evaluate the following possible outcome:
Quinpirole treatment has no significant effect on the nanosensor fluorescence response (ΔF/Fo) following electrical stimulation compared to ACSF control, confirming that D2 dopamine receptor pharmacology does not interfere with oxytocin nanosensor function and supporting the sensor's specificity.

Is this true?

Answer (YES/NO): YES